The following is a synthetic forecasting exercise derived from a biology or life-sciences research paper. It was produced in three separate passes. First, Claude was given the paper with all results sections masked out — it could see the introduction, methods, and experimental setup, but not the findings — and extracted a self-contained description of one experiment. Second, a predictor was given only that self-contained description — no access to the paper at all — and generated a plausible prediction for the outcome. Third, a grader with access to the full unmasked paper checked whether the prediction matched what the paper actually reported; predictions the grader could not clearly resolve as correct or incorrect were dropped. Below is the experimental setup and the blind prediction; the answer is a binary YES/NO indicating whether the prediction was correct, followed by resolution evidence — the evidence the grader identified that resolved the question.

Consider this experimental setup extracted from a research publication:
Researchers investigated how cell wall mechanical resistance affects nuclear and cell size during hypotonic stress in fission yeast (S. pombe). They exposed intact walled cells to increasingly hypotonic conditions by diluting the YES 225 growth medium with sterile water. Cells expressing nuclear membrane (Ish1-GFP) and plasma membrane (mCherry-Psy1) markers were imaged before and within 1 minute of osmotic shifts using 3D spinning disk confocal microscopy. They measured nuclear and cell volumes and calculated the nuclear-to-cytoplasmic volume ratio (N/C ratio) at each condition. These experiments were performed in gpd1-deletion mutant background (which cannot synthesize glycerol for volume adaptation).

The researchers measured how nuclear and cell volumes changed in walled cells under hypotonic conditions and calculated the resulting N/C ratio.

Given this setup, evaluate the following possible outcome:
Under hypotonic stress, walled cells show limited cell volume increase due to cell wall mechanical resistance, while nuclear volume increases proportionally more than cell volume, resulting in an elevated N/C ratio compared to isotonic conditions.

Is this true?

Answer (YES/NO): NO